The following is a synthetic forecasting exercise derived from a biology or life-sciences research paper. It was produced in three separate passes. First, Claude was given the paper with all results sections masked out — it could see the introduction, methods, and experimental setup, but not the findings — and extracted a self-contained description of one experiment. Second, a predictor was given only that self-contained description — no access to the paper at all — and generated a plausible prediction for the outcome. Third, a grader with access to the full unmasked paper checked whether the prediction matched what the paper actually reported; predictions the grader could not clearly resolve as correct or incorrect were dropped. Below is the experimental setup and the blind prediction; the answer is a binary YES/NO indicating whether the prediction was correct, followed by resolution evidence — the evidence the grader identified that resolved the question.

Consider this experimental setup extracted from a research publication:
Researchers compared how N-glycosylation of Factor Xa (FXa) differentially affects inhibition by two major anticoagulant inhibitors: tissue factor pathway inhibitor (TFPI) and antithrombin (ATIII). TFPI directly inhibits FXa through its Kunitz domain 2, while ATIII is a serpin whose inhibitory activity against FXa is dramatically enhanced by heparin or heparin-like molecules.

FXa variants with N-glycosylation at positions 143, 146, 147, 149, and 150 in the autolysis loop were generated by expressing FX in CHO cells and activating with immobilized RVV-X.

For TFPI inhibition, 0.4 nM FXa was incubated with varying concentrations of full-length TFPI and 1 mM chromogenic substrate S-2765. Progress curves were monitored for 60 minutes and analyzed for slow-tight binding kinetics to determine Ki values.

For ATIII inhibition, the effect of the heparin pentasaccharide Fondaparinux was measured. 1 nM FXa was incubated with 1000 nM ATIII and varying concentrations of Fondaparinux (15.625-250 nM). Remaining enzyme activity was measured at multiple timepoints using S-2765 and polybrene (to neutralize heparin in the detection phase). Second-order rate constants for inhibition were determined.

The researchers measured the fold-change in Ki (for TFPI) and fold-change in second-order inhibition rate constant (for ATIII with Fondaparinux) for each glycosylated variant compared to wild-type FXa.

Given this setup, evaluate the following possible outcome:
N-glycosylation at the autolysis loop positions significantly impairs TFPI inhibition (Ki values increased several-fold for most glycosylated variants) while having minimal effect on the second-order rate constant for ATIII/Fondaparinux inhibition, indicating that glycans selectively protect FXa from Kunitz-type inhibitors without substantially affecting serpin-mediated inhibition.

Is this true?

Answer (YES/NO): NO